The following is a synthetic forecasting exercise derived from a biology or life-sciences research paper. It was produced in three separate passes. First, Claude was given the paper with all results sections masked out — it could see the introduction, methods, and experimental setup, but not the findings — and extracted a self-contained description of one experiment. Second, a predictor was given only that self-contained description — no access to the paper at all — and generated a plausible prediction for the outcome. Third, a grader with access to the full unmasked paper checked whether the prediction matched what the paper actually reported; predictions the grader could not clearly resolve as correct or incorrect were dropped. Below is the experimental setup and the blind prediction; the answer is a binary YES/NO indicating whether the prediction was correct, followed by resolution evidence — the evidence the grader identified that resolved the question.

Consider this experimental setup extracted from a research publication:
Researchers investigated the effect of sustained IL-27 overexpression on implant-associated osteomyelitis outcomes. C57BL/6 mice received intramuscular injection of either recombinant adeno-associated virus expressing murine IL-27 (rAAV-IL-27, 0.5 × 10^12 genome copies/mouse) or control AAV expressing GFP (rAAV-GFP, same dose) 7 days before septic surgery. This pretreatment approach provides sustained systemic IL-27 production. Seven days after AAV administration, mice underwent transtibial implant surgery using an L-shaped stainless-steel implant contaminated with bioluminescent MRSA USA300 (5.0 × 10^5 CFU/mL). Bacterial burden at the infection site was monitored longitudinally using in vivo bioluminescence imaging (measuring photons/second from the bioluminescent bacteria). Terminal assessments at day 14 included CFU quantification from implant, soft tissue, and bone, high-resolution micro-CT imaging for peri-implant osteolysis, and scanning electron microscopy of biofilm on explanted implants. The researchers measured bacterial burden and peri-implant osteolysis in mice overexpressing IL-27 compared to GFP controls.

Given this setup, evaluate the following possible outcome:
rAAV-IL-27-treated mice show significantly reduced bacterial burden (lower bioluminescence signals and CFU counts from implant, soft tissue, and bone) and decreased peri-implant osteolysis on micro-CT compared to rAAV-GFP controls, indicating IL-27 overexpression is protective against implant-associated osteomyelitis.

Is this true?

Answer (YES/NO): NO